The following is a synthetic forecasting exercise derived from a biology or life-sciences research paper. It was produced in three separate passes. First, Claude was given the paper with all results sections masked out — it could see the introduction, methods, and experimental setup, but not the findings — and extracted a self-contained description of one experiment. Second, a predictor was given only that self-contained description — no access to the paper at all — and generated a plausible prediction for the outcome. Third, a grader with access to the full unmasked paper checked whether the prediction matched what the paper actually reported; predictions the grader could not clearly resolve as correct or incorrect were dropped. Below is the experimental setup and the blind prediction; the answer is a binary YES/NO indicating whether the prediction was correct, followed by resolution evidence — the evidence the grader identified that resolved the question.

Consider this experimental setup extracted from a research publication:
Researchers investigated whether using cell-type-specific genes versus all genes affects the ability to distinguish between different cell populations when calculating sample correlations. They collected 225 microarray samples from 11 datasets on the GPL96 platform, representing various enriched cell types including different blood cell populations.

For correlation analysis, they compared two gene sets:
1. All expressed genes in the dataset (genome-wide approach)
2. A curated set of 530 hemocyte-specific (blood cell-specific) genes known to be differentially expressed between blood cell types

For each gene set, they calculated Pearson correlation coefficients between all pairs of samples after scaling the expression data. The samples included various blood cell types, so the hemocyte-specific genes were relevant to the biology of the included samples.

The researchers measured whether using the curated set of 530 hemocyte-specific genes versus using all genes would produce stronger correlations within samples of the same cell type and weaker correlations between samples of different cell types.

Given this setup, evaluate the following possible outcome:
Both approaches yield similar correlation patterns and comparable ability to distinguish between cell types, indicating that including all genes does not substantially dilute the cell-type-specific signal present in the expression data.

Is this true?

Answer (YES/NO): YES